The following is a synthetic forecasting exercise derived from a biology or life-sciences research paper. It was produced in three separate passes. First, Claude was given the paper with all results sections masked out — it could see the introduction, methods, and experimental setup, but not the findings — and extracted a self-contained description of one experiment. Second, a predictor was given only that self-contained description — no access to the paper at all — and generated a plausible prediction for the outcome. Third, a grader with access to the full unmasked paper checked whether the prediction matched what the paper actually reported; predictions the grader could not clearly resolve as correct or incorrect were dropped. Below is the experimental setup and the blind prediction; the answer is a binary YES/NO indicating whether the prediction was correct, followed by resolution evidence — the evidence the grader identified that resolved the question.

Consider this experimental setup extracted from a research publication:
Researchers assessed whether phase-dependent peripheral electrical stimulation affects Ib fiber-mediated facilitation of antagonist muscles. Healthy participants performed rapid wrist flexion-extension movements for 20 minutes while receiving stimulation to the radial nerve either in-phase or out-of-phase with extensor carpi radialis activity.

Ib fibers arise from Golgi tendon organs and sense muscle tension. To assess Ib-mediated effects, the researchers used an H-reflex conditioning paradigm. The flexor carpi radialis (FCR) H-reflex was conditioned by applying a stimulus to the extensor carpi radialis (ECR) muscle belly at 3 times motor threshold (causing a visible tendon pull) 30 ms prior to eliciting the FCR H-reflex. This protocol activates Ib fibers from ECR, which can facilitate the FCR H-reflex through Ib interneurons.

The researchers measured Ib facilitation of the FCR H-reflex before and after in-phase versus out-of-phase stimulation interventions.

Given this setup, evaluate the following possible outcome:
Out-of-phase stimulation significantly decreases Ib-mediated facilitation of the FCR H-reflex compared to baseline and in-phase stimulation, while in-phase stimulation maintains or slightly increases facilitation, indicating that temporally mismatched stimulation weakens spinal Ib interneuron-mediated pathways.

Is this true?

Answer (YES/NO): NO